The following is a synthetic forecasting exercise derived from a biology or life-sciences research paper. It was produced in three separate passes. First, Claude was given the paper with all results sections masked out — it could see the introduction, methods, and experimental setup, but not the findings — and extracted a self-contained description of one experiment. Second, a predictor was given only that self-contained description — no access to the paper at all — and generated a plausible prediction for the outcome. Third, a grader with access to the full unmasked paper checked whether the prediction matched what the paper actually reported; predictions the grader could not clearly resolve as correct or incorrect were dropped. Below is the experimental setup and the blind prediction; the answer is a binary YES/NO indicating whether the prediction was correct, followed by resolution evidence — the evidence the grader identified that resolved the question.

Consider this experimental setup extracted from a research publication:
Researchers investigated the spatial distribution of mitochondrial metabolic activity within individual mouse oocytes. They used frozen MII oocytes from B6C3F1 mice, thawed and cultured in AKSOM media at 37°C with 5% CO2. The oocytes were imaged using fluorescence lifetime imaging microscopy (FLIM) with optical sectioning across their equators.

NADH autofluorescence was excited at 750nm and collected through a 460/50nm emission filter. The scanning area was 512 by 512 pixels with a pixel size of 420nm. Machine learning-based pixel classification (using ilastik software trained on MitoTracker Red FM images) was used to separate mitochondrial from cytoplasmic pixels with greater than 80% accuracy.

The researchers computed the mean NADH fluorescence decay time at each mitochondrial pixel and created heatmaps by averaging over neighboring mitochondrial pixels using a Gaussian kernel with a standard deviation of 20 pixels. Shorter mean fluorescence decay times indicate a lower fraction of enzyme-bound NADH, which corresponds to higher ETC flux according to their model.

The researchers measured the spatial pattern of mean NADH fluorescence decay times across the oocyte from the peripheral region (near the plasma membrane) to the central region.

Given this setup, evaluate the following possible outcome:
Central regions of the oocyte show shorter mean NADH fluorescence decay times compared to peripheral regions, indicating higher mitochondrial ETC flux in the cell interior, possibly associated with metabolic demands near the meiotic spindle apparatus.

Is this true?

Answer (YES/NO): NO